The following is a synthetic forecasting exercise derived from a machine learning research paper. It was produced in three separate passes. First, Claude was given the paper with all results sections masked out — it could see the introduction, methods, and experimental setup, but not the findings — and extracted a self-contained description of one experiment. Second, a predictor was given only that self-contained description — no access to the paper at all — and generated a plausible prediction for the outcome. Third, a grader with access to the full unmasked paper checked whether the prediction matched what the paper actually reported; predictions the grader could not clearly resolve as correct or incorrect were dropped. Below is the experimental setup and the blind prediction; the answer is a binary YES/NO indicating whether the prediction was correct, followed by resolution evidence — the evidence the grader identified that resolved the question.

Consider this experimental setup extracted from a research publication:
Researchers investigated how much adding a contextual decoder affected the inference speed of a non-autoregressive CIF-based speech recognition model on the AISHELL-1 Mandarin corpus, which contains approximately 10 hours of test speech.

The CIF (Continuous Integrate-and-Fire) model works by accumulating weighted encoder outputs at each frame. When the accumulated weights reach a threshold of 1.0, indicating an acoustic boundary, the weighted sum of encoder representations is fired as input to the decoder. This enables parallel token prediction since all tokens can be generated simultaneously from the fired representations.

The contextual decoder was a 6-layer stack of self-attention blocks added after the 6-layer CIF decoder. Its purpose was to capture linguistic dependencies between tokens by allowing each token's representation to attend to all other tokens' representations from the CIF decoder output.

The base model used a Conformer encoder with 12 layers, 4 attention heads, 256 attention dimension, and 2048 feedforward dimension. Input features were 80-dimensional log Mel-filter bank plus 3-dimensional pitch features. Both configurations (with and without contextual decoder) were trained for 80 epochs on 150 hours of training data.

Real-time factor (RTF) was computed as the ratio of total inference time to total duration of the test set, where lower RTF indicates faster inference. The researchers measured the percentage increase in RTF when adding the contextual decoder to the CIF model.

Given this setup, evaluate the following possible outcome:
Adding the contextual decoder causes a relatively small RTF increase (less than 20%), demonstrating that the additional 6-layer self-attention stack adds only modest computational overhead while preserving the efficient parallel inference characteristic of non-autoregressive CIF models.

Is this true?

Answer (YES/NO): YES